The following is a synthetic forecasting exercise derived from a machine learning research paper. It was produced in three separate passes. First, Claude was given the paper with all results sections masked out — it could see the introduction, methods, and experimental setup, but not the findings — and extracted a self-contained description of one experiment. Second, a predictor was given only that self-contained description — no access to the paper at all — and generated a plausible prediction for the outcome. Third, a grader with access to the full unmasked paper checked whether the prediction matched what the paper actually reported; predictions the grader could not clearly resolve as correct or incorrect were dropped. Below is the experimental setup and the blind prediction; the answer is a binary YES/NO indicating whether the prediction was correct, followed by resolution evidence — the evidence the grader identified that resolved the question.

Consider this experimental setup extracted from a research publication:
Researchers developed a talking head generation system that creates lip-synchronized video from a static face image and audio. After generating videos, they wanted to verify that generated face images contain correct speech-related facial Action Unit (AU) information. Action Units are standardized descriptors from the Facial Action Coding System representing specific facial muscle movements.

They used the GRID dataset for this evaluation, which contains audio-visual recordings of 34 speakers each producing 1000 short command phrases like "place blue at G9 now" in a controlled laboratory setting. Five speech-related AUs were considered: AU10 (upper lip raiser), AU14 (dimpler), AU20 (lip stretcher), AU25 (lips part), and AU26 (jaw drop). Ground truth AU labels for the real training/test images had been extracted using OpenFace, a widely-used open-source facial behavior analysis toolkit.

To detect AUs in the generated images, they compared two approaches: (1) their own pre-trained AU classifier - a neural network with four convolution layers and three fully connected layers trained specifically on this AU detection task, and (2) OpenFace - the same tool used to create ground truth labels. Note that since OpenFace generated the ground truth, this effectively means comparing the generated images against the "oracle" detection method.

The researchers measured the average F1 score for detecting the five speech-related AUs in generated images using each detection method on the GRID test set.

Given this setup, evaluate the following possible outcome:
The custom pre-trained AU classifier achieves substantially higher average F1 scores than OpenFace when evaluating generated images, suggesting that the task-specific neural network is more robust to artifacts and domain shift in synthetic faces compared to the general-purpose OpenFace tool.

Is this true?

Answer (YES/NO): NO